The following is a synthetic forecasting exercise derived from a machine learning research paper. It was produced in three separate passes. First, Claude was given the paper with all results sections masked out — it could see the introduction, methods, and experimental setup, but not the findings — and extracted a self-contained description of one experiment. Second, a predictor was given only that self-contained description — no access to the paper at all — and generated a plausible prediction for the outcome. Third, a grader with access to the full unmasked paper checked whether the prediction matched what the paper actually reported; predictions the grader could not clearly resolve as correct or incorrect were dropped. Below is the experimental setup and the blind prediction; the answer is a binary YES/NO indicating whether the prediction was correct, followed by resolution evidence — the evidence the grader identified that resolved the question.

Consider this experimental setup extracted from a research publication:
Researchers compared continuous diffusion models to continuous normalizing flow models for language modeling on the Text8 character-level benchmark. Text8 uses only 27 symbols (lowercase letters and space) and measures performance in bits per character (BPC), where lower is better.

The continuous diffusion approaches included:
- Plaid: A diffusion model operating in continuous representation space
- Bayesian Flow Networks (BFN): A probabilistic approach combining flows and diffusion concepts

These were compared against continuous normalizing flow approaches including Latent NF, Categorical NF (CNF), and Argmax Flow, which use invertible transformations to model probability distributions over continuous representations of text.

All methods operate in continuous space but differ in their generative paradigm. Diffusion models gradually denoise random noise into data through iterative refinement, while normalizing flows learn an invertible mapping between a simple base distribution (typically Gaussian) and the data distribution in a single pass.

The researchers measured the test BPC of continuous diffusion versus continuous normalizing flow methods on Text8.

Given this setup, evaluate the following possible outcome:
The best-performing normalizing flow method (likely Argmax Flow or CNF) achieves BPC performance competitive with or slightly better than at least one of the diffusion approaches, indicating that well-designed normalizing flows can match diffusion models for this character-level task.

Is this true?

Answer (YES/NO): YES